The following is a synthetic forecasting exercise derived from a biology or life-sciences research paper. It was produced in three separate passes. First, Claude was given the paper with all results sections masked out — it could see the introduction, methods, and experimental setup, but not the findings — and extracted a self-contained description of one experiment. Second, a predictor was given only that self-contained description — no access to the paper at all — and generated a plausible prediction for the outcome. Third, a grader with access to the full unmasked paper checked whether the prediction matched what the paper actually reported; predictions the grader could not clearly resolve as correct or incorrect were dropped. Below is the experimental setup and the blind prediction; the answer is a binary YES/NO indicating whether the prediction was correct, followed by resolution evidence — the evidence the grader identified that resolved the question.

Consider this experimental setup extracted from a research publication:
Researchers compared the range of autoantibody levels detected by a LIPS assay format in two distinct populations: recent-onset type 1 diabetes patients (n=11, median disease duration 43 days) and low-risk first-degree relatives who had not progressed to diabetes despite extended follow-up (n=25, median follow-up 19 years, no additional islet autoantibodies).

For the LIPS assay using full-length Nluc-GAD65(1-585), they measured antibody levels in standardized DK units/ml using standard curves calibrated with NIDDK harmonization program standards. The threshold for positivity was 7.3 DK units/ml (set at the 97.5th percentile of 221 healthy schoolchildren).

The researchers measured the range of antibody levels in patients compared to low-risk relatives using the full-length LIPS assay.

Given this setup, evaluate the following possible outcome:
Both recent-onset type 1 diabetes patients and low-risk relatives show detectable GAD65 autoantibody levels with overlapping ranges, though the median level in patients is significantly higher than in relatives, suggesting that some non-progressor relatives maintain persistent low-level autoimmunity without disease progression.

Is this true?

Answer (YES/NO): NO